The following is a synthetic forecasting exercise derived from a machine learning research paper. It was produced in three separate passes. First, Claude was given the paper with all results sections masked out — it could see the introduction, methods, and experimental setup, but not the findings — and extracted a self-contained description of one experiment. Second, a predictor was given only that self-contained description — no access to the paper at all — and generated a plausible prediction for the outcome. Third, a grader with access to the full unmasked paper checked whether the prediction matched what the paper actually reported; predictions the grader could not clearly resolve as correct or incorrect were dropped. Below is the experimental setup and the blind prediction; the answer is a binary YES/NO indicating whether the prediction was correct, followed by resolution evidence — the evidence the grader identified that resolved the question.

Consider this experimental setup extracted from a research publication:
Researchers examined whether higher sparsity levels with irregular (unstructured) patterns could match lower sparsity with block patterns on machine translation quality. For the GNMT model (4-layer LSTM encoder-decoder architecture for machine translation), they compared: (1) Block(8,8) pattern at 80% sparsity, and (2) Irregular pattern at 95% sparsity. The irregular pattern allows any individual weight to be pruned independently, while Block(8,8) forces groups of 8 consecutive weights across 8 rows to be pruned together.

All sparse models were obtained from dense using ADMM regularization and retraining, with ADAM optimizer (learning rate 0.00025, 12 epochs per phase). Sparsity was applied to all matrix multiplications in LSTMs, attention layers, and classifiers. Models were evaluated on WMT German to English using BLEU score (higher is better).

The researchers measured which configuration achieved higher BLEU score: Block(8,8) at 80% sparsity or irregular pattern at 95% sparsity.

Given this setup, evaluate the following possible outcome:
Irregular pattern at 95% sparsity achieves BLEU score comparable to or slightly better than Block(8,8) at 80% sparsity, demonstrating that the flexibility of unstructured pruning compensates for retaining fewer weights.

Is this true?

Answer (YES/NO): NO